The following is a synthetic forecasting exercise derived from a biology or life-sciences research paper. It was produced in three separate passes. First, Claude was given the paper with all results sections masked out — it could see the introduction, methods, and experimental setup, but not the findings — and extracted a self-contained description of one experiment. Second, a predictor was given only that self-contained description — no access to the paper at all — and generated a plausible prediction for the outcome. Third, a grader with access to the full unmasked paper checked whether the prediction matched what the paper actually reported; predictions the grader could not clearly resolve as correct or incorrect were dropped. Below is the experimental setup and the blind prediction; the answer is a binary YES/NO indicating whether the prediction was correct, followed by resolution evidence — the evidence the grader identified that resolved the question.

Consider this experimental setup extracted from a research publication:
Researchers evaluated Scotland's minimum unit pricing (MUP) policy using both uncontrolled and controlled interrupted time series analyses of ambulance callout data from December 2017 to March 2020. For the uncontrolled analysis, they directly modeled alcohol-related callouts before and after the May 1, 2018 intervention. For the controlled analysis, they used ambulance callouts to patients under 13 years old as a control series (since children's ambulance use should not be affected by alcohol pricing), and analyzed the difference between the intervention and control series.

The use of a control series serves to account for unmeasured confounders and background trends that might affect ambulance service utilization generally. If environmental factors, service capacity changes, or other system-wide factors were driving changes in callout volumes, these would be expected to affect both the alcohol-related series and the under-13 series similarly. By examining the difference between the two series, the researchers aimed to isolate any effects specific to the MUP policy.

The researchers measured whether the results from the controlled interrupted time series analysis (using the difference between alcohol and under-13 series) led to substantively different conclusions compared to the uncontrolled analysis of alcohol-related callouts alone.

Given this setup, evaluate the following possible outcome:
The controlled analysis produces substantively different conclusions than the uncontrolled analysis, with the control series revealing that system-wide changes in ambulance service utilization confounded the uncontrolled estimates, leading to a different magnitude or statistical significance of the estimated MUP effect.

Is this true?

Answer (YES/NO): NO